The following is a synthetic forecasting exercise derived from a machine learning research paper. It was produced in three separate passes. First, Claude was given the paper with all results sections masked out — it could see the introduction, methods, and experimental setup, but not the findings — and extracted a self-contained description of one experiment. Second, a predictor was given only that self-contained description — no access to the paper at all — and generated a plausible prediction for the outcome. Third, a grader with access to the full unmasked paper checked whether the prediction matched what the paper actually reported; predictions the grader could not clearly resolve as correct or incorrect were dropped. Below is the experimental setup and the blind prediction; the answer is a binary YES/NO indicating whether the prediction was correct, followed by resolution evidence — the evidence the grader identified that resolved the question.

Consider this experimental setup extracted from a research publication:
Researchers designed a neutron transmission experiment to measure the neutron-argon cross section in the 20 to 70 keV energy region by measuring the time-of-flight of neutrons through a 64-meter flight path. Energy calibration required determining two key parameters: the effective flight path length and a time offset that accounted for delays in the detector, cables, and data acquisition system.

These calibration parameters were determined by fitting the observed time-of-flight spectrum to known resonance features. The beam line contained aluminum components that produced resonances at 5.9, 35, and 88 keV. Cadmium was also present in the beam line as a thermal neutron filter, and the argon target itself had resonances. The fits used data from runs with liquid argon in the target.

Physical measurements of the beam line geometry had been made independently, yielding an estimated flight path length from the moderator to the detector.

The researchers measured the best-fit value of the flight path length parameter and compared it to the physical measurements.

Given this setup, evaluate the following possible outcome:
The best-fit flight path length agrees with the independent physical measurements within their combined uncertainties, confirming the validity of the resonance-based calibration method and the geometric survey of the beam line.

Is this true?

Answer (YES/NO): YES